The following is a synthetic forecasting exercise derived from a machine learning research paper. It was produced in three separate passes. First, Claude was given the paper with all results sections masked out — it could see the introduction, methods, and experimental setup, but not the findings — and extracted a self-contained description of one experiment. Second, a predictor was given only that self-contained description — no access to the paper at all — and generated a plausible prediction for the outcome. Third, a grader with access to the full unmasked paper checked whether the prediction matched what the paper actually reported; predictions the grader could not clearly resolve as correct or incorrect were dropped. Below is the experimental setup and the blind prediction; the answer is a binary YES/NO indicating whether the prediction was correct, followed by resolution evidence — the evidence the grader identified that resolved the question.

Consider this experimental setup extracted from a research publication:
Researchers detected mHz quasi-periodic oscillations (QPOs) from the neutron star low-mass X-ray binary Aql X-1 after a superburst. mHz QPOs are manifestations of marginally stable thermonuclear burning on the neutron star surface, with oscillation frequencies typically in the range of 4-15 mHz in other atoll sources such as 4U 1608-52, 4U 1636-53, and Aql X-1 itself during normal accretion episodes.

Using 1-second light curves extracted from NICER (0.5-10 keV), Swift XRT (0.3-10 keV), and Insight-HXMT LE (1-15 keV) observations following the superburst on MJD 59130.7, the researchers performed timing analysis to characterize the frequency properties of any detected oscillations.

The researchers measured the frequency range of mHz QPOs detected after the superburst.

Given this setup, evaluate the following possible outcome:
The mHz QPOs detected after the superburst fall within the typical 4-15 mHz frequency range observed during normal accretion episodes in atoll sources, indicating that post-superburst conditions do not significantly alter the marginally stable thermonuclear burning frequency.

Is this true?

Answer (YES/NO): NO